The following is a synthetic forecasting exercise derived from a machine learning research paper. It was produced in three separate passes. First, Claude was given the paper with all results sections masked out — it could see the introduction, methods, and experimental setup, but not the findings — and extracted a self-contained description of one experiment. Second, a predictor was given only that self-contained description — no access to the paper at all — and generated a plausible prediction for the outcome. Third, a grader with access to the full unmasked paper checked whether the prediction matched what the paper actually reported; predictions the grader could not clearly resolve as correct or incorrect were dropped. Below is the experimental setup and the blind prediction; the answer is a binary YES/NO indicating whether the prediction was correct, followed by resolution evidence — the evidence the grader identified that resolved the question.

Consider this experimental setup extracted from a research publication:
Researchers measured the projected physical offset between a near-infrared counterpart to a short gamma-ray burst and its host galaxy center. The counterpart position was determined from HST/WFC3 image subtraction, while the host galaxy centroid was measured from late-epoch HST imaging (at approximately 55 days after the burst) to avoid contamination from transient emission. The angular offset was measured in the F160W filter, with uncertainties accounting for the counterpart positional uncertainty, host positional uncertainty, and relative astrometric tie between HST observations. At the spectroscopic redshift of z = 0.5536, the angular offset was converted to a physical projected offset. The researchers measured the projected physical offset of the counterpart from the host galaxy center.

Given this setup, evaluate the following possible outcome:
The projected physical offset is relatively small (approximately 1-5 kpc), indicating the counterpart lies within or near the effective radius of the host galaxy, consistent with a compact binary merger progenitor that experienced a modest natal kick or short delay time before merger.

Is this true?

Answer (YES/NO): YES